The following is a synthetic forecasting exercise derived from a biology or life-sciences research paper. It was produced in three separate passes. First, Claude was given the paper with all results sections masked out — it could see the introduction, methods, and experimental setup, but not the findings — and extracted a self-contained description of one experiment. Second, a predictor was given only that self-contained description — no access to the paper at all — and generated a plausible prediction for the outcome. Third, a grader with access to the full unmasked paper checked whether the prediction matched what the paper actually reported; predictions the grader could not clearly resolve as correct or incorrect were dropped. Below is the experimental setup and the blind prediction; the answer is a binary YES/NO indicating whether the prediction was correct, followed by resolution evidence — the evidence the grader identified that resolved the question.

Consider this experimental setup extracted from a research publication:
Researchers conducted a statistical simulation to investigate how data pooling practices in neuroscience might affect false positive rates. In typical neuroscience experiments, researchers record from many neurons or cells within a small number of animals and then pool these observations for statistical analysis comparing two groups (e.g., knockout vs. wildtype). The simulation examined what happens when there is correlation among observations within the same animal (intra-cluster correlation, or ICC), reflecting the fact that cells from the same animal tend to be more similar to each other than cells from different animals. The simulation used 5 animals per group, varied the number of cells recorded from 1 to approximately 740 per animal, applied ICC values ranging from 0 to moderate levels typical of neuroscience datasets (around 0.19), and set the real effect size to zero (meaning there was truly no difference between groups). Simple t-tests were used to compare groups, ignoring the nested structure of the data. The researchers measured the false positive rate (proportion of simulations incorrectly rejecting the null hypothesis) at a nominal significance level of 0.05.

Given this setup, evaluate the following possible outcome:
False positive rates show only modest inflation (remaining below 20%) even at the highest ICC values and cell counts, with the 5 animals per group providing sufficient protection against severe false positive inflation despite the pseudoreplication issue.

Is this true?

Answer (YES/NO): NO